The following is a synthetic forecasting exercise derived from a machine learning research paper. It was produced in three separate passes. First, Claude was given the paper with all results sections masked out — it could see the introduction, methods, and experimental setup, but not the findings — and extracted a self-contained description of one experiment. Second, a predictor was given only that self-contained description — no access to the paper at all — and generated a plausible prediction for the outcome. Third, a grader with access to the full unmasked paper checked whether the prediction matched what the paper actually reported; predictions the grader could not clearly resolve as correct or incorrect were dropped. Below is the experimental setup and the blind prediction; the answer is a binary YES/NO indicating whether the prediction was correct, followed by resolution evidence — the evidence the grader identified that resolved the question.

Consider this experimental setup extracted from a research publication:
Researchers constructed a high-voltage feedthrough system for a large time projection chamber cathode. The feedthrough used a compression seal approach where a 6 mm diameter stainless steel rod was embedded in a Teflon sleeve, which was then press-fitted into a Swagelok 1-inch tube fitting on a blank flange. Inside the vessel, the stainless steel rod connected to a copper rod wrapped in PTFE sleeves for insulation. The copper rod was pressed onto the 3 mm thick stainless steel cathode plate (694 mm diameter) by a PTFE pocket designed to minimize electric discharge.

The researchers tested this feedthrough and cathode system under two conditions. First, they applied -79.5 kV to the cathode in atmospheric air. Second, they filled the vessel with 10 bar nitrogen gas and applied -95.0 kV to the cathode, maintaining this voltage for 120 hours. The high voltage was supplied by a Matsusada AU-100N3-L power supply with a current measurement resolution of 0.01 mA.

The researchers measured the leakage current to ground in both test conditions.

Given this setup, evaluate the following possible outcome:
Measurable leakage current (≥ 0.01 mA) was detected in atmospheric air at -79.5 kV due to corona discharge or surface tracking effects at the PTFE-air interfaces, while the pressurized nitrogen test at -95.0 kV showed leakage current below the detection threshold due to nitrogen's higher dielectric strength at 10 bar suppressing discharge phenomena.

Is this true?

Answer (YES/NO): YES